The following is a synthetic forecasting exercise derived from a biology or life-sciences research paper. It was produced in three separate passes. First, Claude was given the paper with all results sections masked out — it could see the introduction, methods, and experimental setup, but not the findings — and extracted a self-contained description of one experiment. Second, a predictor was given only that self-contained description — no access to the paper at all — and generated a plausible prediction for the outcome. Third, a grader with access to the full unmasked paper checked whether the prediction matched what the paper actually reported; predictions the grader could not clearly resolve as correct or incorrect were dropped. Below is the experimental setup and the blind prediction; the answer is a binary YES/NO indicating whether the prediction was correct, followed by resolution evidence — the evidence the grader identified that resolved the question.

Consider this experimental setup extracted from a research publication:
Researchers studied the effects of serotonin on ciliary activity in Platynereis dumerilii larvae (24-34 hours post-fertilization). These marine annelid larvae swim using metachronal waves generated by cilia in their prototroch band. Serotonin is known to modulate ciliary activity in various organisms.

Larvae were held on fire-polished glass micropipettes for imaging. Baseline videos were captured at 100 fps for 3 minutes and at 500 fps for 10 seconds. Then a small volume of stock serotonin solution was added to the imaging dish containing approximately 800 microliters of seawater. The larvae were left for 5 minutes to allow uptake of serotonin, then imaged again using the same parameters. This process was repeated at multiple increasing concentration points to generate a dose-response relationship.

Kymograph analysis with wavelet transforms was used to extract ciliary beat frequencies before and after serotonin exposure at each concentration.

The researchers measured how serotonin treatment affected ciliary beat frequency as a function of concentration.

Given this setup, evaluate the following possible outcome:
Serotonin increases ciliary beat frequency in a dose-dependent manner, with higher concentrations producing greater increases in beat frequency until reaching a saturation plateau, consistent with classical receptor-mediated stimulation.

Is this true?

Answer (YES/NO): YES